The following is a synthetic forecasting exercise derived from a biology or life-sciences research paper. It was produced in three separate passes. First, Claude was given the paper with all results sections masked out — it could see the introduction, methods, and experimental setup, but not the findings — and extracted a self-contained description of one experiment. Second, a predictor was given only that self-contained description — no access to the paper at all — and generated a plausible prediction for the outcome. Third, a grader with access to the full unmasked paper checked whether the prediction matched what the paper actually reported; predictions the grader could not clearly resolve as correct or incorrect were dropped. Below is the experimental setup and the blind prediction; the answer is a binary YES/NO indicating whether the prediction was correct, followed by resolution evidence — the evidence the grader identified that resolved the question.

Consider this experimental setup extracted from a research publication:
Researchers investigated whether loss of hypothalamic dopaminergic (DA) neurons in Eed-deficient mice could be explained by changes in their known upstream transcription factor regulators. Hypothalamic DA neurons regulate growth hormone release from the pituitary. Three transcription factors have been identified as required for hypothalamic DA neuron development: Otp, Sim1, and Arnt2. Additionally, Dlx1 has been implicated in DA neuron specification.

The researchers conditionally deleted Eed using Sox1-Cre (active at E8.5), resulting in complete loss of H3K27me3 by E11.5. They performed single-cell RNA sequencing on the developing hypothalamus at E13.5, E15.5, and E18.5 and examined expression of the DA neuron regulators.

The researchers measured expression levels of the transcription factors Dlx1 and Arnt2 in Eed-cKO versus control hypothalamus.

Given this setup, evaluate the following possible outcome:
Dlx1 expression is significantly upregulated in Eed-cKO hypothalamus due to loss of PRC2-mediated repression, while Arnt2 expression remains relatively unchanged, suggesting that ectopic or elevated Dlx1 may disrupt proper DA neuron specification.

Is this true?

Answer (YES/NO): NO